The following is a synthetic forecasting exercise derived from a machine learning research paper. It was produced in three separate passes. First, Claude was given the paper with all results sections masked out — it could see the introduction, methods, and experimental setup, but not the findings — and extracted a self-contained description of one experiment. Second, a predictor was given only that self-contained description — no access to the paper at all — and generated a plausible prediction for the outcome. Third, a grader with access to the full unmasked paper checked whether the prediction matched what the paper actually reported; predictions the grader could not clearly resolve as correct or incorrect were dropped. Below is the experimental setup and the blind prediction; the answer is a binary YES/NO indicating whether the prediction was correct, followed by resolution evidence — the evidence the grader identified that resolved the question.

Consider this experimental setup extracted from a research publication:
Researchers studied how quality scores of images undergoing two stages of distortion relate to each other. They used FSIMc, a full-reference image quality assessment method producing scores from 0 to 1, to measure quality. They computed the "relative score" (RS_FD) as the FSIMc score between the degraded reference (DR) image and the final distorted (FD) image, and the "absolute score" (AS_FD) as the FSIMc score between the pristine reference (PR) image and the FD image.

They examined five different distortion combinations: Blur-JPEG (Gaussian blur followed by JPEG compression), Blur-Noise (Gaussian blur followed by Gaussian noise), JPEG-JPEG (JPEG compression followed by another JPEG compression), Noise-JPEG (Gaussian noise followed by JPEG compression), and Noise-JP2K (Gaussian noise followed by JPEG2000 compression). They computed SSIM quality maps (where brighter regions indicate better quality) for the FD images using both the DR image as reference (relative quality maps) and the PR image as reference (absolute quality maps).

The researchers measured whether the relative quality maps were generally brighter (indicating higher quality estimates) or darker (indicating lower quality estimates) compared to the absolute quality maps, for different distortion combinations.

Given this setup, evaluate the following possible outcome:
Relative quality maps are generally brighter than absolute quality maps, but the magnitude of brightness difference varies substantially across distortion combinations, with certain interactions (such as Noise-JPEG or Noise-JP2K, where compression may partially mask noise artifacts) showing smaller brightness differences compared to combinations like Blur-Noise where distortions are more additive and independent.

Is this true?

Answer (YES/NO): NO